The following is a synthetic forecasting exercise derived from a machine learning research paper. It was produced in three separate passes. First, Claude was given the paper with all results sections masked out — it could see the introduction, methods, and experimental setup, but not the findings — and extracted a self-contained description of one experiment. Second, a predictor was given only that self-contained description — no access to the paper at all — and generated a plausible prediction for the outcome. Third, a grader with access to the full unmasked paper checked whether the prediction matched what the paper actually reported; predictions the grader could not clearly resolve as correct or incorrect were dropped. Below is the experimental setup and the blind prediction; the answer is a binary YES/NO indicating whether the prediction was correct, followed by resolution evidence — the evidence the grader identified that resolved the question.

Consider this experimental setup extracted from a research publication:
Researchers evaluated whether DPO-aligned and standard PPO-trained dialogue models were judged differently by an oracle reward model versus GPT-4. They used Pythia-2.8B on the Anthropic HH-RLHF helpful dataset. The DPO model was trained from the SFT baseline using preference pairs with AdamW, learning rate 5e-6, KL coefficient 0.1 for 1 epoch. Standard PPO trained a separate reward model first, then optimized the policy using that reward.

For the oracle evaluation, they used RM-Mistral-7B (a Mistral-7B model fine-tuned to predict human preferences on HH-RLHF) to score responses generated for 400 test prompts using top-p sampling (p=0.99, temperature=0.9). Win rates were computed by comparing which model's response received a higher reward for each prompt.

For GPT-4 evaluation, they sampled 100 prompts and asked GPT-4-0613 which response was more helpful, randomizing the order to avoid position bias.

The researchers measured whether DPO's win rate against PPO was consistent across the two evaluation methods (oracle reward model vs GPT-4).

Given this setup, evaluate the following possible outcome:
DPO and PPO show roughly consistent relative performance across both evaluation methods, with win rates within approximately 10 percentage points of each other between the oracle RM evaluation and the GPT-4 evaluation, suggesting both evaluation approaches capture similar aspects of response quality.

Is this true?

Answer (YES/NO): YES